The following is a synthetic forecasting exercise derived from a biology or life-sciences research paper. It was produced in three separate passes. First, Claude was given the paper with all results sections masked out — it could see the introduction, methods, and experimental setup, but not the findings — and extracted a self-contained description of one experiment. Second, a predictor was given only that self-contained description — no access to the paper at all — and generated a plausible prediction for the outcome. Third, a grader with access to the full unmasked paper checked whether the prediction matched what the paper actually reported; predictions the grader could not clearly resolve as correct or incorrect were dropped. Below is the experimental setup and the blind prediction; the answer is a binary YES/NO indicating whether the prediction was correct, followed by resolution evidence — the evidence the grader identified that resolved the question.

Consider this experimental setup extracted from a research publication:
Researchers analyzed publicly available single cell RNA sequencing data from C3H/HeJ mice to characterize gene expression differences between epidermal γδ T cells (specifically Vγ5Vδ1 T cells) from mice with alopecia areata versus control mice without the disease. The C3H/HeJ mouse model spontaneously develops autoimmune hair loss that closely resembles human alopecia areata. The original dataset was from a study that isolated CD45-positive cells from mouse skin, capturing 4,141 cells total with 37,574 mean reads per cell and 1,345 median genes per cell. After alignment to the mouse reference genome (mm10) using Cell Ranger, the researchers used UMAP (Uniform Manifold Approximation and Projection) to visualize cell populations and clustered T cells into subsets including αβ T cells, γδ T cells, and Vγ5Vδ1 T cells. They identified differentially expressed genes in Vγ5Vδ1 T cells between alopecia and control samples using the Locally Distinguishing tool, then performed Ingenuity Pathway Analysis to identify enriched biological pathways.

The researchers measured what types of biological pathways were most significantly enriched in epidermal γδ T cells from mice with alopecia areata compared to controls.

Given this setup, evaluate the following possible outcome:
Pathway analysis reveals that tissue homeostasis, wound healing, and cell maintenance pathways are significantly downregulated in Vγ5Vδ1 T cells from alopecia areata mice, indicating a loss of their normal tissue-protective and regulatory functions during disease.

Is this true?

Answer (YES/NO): NO